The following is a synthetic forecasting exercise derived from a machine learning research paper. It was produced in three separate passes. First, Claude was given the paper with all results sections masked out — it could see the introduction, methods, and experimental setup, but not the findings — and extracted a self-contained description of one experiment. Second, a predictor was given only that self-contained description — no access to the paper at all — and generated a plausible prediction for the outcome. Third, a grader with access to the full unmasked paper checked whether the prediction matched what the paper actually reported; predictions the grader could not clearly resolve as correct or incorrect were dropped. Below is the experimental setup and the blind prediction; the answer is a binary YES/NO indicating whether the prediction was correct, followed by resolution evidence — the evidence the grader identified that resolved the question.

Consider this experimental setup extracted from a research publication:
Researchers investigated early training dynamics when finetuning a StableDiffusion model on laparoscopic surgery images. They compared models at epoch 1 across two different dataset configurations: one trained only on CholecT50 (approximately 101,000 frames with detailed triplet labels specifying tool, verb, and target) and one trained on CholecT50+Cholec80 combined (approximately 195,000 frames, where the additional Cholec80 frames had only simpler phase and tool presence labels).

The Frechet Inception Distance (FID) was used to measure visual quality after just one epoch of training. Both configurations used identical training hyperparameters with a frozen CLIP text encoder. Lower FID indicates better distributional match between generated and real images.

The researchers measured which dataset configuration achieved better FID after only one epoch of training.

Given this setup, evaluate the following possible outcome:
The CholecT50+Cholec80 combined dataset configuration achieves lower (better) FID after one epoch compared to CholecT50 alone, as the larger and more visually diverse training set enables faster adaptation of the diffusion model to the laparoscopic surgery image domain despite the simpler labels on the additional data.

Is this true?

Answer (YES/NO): YES